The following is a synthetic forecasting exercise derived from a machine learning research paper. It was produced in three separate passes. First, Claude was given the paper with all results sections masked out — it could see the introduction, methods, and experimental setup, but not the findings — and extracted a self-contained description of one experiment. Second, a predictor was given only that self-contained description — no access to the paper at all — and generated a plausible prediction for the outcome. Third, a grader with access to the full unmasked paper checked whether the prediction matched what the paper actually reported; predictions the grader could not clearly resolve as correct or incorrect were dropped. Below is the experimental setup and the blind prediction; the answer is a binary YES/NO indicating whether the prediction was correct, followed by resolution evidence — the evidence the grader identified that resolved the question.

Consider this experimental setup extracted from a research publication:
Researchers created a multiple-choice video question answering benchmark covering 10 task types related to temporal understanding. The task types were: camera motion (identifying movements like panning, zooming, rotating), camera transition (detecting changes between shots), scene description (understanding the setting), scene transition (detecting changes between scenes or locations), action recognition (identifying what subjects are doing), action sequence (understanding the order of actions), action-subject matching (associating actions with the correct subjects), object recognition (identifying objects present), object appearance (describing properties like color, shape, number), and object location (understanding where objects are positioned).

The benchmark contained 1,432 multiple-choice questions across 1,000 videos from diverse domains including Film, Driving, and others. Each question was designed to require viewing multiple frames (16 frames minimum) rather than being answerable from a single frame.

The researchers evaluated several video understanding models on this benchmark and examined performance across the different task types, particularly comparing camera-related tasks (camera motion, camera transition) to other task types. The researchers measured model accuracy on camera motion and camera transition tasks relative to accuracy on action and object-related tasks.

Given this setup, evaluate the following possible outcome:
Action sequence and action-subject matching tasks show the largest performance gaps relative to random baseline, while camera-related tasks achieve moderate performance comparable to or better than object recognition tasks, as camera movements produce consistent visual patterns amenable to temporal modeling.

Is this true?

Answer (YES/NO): NO